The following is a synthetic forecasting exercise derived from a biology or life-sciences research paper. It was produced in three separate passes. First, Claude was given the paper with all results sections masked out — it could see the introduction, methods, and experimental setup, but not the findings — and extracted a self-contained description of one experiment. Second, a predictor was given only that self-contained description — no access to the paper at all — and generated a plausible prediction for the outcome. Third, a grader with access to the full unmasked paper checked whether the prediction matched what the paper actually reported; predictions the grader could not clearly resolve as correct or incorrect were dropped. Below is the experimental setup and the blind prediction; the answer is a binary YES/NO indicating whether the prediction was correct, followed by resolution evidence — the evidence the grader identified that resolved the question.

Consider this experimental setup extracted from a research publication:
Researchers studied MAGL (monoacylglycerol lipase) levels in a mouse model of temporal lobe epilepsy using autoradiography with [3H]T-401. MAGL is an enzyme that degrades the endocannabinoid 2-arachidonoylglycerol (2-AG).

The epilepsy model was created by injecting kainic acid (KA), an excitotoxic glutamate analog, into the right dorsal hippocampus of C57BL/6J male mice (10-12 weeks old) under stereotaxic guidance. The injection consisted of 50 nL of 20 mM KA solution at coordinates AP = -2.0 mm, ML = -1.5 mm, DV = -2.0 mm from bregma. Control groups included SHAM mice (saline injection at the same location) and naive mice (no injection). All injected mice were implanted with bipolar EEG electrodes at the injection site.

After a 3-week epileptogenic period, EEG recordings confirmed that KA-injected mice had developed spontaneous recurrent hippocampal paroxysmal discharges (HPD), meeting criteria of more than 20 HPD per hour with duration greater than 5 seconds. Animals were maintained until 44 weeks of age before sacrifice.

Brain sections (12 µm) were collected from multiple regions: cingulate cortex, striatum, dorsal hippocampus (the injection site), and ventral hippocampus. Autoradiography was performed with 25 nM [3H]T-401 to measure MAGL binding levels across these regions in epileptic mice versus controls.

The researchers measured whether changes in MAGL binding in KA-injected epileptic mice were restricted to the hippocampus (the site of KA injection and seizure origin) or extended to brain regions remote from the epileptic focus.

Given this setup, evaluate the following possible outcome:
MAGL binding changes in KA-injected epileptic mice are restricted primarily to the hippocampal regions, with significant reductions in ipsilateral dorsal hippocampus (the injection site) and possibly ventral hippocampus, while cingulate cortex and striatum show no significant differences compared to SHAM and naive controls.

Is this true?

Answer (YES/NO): NO